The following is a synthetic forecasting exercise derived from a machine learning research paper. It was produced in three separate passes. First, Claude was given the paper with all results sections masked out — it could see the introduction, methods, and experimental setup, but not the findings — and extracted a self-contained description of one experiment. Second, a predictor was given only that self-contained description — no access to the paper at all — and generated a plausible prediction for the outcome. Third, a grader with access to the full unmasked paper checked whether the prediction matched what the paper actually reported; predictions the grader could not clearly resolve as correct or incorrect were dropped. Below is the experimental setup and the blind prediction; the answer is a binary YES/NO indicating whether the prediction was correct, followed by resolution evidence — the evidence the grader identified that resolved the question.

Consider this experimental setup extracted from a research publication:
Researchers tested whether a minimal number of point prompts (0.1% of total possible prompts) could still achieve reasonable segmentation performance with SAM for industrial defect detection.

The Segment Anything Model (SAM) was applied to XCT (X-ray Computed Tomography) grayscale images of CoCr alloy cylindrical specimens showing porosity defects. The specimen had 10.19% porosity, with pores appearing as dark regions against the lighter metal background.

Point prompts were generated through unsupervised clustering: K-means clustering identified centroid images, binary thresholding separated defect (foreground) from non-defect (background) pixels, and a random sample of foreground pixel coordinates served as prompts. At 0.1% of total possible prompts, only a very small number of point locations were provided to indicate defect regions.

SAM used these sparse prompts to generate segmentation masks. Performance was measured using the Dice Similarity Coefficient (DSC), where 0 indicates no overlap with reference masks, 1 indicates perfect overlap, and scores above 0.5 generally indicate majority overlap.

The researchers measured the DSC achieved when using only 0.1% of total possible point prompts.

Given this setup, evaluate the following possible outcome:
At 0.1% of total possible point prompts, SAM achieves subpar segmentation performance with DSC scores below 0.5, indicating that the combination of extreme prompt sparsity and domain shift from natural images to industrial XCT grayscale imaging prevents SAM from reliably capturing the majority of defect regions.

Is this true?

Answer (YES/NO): NO